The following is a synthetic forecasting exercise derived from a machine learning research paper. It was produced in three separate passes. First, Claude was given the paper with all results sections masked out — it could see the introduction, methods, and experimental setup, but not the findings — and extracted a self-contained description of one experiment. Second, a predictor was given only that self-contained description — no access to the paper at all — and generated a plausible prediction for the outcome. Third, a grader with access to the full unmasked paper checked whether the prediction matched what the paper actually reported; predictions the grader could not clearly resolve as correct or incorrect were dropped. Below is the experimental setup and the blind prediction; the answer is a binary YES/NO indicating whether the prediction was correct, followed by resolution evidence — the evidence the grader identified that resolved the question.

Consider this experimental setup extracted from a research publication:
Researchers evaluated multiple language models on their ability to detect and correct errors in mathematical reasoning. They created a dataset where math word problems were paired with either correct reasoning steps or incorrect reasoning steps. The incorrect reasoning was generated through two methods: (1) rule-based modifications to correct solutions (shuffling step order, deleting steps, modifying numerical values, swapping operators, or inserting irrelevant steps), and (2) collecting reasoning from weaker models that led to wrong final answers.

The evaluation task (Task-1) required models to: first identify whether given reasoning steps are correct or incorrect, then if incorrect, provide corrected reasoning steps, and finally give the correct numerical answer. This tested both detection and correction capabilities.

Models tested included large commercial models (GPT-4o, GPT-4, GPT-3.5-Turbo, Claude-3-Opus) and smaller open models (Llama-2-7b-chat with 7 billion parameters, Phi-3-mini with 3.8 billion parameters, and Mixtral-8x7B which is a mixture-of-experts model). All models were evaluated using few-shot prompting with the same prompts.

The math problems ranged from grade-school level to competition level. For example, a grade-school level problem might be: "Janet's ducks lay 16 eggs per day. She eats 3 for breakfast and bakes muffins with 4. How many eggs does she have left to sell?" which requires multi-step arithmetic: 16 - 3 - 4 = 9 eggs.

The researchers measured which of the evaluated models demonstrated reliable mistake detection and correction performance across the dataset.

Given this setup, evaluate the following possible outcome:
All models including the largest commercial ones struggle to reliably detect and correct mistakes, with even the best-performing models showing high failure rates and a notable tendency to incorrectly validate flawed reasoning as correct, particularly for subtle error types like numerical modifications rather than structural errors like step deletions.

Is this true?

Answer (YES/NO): NO